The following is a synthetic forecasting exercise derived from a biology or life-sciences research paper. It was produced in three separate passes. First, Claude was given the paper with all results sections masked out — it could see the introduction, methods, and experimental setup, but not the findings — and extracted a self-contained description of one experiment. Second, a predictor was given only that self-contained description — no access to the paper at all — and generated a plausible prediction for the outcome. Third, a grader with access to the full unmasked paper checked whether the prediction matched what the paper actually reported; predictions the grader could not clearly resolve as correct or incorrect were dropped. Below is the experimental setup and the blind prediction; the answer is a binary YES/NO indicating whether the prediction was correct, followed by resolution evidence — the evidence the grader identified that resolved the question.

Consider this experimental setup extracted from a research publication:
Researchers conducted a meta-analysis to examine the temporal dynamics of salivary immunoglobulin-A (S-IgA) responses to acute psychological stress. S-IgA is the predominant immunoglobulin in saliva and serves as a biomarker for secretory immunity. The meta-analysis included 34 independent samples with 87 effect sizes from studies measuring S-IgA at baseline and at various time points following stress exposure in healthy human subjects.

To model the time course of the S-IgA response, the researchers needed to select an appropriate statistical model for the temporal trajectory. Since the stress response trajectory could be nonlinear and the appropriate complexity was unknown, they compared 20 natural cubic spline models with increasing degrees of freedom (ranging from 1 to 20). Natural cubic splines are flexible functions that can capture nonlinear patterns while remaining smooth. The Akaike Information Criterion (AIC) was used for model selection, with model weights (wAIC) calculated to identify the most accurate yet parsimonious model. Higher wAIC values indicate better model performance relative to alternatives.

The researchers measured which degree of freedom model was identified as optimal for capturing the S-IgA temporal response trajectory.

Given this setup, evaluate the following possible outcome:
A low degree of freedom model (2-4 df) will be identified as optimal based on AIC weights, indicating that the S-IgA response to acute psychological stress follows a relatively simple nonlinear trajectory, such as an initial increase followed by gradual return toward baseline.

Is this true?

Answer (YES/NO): YES